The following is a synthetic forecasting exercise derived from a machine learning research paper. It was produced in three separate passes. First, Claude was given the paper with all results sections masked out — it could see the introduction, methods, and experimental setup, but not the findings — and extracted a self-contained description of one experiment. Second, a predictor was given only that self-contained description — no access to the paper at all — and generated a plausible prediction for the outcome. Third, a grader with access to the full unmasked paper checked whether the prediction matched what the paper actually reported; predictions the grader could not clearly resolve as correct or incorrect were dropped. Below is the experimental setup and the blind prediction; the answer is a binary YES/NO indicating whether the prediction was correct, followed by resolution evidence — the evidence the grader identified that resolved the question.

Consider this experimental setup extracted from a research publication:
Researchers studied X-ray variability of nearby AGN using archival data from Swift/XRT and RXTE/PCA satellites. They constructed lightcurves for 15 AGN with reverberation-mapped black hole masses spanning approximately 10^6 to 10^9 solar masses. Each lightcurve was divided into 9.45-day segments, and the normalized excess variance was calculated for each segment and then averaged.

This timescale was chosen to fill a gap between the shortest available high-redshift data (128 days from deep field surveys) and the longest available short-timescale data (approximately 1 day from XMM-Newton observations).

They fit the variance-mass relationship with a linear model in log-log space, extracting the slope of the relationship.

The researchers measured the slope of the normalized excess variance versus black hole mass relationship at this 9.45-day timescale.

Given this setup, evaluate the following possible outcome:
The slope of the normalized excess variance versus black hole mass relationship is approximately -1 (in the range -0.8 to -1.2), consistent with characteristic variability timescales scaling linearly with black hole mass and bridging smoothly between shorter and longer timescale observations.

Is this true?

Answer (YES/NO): NO